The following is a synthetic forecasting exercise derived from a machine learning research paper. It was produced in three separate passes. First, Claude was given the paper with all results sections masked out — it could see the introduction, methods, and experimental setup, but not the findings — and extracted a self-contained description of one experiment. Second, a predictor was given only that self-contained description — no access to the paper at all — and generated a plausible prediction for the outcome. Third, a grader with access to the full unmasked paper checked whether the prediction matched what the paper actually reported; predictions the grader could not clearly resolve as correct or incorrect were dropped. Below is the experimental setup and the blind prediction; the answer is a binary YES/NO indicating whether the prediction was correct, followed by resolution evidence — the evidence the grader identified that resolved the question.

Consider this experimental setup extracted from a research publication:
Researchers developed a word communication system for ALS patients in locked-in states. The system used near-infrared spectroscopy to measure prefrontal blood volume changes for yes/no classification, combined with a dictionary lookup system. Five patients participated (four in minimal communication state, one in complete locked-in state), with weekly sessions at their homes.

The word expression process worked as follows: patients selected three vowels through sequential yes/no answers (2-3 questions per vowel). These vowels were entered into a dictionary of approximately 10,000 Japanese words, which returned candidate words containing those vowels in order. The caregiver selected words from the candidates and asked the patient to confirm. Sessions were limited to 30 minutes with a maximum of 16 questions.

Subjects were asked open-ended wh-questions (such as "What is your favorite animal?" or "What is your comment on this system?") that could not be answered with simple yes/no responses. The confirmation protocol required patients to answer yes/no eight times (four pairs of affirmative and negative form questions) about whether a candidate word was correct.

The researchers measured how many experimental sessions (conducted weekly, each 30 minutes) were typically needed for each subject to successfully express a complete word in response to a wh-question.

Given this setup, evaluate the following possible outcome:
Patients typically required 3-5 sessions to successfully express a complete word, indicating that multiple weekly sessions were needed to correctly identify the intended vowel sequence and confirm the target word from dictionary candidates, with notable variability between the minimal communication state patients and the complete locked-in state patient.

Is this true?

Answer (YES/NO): NO